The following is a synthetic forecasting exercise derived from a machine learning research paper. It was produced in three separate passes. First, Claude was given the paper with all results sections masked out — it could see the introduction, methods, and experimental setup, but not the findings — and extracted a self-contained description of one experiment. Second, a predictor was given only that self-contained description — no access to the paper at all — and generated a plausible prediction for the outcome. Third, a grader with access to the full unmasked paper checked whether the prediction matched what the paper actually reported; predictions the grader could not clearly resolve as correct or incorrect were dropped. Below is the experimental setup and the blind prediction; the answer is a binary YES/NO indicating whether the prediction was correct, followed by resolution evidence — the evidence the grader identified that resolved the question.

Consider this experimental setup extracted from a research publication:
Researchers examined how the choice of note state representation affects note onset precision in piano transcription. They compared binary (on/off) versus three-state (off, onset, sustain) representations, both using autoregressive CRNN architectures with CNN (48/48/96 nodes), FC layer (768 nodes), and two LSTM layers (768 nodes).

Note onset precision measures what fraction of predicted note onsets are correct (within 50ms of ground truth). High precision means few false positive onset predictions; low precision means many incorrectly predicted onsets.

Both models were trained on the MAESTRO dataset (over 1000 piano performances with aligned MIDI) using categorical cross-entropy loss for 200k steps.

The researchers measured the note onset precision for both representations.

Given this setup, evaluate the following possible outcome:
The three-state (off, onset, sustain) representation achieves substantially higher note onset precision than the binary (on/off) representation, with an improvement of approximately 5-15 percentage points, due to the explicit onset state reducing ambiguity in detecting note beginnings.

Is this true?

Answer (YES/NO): NO